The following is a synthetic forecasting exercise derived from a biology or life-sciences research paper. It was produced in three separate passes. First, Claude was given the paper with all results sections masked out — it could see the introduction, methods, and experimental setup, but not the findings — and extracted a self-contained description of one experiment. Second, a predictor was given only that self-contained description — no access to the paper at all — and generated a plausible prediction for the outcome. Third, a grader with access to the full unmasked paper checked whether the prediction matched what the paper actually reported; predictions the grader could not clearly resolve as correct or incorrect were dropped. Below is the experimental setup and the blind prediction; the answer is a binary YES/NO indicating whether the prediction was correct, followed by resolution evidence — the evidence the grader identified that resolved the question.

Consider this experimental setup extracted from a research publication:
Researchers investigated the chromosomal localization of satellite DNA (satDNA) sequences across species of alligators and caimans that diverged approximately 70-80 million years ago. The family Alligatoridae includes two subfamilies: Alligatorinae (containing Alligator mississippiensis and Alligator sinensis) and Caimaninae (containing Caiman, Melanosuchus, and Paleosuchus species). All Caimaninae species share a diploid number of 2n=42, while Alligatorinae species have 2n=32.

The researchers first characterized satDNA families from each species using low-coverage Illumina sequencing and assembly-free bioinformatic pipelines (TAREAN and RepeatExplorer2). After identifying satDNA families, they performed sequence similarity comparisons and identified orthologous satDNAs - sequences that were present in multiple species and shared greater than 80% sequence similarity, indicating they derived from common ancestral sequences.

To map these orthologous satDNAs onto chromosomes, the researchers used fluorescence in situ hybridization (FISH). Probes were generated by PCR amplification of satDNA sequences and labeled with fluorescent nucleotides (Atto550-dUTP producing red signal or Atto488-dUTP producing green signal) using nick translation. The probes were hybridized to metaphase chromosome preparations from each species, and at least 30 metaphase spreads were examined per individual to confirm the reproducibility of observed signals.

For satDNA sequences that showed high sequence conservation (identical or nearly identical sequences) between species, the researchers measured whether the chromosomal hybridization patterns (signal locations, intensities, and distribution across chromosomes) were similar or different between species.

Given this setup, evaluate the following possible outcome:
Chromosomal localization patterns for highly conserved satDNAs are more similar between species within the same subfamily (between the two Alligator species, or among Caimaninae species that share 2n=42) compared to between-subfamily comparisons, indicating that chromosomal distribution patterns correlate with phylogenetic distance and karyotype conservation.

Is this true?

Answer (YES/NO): NO